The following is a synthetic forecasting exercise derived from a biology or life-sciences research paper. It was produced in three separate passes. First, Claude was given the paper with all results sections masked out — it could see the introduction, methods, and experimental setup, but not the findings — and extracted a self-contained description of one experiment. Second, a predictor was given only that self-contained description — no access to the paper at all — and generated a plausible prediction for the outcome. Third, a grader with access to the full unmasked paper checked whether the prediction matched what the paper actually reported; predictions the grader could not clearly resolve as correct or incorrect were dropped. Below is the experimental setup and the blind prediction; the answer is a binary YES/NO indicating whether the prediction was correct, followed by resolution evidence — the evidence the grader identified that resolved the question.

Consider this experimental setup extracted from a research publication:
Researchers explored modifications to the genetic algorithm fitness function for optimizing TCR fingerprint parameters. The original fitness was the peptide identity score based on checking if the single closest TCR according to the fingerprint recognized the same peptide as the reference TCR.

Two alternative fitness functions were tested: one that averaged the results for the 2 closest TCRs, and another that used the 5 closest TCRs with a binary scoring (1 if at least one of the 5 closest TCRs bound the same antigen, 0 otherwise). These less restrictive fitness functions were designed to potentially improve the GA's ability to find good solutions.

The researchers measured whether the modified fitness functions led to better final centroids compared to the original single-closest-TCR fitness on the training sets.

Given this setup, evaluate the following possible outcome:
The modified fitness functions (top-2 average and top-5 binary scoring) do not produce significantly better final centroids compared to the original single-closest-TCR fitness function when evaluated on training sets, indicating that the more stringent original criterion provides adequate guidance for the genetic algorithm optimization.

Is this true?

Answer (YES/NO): YES